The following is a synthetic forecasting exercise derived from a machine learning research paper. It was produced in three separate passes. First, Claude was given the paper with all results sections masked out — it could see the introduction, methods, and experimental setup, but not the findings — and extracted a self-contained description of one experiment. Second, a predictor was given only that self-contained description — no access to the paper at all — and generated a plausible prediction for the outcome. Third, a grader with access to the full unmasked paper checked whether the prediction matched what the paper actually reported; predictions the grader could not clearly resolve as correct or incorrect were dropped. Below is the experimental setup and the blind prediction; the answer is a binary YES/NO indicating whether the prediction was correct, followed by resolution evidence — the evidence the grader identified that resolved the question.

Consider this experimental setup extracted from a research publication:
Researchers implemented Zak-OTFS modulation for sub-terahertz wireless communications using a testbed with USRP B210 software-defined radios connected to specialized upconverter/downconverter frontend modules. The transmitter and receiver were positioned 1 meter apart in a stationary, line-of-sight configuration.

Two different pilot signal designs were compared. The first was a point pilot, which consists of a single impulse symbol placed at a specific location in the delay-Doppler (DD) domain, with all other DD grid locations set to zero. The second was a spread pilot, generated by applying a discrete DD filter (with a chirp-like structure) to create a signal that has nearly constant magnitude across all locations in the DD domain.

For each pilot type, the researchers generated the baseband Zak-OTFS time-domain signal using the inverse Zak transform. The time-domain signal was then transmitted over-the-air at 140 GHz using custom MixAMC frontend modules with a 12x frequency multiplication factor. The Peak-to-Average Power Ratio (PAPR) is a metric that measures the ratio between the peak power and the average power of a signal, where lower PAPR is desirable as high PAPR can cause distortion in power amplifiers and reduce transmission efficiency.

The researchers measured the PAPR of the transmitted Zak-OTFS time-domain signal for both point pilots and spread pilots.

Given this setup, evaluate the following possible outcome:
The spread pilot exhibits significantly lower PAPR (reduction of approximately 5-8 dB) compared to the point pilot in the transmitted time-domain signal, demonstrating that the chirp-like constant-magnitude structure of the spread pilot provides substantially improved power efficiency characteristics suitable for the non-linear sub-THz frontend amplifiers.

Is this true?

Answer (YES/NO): NO